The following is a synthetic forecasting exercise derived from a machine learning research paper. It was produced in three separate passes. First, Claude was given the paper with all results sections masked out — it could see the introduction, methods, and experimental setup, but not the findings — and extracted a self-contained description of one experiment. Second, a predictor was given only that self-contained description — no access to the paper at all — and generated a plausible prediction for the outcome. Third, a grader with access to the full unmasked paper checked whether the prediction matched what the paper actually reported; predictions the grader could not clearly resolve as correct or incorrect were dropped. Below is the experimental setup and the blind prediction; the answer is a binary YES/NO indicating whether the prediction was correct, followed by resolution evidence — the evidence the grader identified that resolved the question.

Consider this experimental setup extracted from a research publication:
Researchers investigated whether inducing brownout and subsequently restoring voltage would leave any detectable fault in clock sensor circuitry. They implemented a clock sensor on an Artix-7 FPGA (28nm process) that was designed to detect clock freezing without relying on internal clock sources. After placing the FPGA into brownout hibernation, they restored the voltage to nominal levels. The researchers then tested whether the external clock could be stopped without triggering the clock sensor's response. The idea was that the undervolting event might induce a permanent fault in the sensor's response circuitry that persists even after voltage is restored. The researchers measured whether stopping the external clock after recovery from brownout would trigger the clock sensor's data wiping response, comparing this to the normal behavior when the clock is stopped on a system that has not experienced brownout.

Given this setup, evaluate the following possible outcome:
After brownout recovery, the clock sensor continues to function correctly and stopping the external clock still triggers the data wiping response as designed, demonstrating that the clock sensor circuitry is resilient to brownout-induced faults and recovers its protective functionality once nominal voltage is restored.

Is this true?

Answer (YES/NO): NO